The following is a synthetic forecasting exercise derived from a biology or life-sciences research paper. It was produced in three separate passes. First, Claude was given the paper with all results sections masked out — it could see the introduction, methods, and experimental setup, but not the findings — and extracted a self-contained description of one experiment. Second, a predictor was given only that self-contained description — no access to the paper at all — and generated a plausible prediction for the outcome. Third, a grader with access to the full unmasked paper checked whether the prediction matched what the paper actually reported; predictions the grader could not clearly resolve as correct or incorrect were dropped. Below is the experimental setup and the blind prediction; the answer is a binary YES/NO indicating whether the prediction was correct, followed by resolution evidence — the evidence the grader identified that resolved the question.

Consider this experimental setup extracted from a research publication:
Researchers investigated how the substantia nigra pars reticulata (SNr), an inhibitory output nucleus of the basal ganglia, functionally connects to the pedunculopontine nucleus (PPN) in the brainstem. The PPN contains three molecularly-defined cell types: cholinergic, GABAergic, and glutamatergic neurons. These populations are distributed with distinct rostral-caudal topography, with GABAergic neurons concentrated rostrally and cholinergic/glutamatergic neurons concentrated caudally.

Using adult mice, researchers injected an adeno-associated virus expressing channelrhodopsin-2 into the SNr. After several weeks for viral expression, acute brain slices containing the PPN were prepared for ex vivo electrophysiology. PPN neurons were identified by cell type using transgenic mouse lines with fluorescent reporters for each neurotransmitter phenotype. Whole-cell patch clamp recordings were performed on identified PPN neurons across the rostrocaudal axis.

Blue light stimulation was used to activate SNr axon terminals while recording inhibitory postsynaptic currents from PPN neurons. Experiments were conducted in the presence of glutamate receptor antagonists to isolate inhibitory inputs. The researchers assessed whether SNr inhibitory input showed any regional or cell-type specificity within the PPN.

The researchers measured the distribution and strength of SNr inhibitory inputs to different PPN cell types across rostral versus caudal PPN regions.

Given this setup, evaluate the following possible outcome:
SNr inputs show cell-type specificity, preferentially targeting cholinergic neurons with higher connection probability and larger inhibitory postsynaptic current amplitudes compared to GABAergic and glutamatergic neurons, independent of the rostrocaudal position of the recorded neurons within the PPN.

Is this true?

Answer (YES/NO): NO